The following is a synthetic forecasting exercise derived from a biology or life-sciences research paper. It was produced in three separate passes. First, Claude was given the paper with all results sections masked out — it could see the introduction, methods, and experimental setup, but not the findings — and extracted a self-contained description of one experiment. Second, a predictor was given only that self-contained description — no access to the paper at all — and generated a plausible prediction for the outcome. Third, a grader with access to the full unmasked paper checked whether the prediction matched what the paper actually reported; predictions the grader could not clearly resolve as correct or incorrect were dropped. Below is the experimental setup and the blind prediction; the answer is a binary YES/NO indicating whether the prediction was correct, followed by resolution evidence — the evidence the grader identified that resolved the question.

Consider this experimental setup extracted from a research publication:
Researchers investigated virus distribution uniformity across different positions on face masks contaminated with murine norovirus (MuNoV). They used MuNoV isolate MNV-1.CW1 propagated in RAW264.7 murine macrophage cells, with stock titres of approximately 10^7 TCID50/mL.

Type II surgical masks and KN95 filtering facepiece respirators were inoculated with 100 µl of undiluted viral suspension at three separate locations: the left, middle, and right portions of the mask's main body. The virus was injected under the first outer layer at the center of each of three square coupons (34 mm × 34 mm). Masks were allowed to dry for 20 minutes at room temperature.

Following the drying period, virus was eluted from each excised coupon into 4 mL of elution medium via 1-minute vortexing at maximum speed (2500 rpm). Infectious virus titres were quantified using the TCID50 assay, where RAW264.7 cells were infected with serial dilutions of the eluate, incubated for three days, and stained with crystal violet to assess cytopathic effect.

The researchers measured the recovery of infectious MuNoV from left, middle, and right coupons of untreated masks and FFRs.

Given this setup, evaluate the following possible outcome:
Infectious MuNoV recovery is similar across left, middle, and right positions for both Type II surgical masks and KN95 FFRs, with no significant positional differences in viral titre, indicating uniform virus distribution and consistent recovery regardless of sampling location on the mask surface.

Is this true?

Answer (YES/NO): YES